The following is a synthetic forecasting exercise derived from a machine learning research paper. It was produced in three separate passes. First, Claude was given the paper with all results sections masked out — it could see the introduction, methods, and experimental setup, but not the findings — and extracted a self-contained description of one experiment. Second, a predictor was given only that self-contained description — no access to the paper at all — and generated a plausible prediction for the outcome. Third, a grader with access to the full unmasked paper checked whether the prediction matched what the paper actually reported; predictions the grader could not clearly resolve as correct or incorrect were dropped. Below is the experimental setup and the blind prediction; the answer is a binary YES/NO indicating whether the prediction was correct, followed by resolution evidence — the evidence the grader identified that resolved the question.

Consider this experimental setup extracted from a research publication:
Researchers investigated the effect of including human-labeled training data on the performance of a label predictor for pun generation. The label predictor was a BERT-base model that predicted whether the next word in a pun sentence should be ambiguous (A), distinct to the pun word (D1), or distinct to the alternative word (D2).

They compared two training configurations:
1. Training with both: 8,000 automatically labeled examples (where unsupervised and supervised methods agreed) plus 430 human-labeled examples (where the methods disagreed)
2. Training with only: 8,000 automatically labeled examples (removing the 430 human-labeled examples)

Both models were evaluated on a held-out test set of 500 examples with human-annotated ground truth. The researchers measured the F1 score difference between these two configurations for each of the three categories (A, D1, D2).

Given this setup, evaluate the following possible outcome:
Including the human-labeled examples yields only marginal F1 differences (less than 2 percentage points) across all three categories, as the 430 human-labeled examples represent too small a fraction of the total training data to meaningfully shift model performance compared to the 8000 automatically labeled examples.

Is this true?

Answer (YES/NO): NO